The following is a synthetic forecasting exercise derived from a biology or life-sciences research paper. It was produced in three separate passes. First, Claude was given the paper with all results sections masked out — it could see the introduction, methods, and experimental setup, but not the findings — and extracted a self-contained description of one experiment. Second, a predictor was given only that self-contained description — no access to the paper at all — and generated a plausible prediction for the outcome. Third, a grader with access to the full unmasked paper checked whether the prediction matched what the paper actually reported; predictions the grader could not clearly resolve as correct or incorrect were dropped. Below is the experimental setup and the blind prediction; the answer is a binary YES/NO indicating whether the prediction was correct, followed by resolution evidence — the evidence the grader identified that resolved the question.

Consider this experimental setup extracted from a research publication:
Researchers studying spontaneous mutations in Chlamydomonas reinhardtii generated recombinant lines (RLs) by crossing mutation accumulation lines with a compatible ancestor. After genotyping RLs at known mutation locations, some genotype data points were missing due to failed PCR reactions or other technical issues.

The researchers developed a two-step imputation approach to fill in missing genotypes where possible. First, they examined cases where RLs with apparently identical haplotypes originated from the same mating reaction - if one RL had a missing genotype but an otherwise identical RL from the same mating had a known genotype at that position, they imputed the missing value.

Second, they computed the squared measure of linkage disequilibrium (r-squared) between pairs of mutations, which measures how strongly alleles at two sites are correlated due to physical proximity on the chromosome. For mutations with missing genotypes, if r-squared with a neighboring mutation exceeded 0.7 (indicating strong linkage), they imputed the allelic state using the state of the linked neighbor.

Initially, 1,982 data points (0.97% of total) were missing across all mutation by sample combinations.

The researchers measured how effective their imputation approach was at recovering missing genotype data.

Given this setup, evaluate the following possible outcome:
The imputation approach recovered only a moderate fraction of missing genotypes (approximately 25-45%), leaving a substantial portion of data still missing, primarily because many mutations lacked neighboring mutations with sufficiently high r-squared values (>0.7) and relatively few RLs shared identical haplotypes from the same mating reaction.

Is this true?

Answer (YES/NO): NO